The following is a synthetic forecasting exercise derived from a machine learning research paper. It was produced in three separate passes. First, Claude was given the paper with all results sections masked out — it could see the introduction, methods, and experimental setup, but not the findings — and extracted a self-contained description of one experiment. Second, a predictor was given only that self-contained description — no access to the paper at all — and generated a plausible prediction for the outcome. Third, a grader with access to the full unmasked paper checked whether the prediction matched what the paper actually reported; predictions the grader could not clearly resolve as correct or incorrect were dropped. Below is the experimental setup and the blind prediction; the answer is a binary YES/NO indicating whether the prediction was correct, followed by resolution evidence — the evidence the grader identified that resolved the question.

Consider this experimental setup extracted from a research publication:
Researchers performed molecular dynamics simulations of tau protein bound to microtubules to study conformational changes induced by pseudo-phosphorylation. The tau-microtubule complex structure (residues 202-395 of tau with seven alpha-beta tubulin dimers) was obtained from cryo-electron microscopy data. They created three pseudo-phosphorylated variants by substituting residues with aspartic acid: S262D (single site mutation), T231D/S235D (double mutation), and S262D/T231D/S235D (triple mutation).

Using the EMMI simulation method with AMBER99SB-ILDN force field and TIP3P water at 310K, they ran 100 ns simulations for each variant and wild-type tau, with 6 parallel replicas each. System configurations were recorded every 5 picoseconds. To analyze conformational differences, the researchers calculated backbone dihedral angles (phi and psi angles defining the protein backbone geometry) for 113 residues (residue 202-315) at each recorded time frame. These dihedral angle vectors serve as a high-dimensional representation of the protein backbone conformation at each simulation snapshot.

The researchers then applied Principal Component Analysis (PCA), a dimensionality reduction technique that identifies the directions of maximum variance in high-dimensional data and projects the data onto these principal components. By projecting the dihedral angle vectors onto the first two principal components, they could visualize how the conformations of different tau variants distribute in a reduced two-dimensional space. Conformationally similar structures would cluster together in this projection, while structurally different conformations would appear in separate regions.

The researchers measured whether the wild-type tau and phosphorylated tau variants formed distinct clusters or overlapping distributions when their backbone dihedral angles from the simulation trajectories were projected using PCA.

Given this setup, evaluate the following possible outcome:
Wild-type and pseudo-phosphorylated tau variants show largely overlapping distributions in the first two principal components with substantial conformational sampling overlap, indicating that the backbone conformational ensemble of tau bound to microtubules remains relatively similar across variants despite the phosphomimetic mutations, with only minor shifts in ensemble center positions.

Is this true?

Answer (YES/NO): NO